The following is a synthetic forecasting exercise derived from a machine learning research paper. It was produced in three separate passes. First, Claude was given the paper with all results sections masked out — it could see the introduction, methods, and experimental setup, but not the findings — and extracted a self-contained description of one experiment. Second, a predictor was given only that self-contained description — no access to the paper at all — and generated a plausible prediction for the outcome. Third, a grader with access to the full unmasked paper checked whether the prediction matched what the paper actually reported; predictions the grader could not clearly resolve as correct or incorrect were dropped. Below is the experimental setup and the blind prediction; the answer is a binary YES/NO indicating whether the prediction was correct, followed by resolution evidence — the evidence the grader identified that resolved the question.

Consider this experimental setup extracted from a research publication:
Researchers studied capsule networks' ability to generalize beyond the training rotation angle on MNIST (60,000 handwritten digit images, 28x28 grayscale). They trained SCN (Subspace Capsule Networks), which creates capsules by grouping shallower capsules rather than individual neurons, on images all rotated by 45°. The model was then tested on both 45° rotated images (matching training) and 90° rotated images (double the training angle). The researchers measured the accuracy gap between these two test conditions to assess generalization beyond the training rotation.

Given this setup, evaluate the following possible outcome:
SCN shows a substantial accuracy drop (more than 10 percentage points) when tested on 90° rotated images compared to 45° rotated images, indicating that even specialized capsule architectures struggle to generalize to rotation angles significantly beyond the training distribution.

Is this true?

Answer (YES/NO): YES